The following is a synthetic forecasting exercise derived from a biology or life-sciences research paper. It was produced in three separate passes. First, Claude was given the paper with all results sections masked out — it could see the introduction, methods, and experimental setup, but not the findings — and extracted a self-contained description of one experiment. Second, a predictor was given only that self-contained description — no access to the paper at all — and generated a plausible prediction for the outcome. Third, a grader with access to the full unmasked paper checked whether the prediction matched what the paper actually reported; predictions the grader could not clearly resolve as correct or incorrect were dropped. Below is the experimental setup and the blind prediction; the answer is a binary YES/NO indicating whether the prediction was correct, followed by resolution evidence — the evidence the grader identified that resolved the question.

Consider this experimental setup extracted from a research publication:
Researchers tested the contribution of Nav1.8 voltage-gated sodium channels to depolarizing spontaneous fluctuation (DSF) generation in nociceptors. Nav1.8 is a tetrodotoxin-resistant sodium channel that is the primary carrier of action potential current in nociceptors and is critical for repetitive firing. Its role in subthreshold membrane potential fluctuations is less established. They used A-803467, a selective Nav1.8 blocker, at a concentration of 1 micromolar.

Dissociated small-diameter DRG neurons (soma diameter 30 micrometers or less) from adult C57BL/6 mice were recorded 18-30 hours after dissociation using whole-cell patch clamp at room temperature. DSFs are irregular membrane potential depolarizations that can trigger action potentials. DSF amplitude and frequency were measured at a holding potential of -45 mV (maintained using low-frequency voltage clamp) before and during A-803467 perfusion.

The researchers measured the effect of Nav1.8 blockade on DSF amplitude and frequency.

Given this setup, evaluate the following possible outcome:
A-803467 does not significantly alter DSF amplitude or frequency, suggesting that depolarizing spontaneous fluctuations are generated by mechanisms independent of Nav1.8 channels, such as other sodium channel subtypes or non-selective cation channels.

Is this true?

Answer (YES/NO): NO